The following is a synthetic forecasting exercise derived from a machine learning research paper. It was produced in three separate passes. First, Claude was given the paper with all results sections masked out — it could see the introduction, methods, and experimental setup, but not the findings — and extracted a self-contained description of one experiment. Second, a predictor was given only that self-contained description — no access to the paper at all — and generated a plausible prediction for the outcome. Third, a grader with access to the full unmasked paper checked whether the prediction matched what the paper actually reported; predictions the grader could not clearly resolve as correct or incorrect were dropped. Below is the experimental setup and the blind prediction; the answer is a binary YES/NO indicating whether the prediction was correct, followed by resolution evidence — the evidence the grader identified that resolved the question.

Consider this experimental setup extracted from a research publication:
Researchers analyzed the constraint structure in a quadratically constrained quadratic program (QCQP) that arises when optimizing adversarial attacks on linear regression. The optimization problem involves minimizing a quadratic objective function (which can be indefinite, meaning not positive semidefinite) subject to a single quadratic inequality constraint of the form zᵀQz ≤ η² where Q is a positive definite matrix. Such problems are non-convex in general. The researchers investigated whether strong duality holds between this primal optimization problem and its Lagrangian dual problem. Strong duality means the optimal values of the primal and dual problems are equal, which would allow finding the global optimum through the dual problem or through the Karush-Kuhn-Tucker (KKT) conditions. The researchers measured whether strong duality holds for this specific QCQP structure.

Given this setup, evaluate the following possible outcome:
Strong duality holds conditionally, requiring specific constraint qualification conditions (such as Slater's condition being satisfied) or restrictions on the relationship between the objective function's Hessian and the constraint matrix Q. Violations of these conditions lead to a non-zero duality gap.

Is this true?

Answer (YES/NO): NO